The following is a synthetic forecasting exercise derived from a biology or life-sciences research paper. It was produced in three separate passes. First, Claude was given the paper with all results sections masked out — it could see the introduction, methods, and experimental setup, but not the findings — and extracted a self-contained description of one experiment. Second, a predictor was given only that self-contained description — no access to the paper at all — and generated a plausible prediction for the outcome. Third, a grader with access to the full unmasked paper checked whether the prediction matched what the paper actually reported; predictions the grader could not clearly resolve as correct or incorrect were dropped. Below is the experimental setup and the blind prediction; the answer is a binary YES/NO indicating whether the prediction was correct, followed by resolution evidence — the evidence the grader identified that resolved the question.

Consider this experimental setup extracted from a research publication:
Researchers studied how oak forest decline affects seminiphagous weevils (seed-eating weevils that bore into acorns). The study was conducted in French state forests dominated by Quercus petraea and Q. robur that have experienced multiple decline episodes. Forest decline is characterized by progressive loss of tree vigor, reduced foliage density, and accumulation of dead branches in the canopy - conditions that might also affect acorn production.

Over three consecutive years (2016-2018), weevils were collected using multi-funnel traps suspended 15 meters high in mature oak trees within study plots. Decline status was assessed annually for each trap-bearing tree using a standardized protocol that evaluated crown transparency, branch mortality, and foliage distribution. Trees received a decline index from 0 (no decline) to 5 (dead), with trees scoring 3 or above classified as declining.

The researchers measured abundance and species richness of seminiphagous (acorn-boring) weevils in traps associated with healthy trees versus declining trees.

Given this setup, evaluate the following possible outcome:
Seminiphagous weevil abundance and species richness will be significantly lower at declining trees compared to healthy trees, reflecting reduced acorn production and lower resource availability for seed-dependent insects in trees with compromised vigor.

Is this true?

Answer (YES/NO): NO